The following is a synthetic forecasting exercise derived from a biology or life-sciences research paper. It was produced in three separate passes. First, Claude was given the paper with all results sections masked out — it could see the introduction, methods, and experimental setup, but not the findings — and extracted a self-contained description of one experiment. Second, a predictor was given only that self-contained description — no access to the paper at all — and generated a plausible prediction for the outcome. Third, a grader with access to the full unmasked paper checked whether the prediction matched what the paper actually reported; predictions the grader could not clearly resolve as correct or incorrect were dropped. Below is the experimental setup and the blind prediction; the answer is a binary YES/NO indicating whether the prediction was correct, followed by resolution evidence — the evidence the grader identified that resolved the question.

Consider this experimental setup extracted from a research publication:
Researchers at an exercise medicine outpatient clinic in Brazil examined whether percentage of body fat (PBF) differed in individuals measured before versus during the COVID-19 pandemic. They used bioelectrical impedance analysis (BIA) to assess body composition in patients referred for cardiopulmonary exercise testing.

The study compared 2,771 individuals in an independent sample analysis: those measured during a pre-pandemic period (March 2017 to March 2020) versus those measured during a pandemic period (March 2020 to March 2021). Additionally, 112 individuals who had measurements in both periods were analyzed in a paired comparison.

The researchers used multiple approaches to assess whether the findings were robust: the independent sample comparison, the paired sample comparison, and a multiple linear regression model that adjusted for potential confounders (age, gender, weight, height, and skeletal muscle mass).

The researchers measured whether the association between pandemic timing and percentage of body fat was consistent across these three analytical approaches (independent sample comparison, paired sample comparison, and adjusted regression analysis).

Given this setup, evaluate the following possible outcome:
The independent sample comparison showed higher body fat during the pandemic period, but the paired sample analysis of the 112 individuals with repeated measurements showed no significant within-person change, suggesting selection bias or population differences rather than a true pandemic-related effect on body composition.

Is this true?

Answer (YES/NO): NO